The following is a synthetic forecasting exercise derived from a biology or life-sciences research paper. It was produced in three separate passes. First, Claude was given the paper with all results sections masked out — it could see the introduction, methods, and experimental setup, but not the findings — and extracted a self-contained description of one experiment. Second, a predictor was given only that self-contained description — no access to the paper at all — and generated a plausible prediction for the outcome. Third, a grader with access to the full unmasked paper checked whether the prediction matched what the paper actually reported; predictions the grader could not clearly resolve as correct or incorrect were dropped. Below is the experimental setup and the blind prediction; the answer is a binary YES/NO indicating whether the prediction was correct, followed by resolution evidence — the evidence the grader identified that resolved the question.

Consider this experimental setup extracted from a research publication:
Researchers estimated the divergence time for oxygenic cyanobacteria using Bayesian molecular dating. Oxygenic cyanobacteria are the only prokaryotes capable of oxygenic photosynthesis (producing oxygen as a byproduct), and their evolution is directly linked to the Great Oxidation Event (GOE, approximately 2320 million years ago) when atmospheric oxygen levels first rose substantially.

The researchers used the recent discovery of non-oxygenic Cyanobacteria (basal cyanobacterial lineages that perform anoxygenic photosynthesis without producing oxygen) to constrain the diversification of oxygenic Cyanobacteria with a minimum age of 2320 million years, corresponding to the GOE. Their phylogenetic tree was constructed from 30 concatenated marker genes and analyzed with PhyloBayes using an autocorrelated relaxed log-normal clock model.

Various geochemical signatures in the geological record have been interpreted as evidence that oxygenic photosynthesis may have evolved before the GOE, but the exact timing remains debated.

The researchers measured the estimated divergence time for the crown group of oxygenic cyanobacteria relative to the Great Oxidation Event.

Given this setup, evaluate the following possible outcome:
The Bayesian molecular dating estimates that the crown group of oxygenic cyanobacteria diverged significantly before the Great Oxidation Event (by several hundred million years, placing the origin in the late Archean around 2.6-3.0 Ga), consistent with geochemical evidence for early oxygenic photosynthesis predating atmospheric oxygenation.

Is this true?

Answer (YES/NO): YES